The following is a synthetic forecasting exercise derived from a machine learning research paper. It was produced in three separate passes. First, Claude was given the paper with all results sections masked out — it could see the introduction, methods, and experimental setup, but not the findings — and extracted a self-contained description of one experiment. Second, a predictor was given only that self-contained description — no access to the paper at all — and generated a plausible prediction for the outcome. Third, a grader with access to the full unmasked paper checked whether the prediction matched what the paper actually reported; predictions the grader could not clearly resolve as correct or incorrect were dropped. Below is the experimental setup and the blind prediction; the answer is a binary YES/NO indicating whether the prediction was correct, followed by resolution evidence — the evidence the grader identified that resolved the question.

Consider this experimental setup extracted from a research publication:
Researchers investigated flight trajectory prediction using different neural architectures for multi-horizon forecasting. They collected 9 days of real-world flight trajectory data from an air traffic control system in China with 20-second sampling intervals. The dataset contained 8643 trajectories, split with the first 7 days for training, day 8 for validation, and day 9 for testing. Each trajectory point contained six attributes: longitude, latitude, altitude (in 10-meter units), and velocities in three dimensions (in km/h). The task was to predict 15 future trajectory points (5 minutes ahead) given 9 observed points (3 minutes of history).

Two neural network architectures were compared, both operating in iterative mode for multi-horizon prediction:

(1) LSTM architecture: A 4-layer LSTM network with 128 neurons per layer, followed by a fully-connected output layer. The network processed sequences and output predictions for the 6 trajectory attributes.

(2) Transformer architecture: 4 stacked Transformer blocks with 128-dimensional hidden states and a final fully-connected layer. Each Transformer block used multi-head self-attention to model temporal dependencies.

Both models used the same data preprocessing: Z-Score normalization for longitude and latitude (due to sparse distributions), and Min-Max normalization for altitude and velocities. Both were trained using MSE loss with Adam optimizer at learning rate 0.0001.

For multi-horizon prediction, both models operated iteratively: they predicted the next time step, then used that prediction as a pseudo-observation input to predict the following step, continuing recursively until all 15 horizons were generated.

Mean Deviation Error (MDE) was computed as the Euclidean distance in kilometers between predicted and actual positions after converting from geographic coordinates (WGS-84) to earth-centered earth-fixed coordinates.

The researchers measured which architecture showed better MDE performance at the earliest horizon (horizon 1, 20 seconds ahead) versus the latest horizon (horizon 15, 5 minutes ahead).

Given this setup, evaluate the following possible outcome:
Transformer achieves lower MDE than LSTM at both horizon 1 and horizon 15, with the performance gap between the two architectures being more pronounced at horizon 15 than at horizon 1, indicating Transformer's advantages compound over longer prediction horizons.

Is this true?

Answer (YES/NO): NO